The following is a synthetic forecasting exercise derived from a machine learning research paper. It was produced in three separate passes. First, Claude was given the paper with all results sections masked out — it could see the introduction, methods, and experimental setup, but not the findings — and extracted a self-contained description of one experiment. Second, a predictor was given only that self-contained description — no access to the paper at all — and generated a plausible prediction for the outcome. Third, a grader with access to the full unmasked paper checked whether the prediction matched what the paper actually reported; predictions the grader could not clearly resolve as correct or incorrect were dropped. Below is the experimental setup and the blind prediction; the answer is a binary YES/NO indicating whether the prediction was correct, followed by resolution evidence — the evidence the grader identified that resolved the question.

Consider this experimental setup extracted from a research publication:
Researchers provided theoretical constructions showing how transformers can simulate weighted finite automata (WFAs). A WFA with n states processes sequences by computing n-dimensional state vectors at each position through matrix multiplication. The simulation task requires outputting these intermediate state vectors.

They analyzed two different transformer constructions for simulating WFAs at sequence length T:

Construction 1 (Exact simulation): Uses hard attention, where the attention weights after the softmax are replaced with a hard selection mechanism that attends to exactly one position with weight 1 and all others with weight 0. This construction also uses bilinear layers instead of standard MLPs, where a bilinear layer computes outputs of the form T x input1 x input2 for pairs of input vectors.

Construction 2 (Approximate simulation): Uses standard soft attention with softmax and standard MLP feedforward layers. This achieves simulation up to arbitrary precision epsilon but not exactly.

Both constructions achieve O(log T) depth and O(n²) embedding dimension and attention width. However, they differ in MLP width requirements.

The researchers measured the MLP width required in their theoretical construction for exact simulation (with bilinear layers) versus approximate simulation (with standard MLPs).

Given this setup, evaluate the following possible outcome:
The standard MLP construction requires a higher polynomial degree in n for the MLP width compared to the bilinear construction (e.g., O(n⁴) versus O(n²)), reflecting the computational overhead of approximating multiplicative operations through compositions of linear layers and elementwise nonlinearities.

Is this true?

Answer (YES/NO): YES